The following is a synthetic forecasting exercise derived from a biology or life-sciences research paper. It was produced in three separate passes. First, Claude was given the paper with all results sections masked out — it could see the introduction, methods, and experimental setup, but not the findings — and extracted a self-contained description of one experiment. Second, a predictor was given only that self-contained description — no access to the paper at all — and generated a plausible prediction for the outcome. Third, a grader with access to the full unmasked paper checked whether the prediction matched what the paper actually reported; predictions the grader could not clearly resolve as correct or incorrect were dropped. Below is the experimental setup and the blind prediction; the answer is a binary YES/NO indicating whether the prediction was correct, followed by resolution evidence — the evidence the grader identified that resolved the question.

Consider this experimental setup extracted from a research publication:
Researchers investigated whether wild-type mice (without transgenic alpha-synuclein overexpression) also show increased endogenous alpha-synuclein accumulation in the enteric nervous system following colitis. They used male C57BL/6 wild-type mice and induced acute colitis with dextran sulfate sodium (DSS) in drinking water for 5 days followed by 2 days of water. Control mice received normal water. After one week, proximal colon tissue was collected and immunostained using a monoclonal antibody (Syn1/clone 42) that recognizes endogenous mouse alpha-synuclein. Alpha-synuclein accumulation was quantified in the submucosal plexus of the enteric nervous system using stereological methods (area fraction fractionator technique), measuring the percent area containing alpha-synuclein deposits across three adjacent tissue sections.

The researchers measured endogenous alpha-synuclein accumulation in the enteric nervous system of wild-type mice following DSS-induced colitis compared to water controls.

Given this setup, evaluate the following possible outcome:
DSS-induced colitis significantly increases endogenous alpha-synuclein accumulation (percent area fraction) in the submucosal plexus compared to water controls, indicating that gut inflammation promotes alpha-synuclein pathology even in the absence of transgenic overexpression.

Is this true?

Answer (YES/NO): YES